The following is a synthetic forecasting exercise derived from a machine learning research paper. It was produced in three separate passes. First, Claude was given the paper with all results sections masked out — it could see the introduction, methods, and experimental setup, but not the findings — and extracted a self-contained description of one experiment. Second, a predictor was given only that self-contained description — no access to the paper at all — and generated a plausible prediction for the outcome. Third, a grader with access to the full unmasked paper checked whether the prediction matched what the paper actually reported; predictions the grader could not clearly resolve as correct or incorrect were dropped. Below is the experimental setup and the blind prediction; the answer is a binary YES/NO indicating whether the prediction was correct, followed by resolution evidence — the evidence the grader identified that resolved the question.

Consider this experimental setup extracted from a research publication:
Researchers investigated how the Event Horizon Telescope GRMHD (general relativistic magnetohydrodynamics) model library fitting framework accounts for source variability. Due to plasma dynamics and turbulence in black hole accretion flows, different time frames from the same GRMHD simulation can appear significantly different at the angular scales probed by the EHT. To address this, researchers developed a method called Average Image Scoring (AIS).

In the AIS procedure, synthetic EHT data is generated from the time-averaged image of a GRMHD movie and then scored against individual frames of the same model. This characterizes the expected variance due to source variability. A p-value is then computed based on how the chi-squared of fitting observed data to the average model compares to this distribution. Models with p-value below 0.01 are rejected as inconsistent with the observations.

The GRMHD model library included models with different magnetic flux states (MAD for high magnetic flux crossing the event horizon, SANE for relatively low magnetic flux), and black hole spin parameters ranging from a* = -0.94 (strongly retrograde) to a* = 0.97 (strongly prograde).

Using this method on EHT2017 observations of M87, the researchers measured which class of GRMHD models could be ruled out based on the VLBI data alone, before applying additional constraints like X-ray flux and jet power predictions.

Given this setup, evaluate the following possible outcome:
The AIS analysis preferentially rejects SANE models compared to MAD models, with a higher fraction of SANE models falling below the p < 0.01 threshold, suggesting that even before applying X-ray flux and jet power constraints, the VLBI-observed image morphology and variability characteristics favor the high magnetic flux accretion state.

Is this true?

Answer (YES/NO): NO